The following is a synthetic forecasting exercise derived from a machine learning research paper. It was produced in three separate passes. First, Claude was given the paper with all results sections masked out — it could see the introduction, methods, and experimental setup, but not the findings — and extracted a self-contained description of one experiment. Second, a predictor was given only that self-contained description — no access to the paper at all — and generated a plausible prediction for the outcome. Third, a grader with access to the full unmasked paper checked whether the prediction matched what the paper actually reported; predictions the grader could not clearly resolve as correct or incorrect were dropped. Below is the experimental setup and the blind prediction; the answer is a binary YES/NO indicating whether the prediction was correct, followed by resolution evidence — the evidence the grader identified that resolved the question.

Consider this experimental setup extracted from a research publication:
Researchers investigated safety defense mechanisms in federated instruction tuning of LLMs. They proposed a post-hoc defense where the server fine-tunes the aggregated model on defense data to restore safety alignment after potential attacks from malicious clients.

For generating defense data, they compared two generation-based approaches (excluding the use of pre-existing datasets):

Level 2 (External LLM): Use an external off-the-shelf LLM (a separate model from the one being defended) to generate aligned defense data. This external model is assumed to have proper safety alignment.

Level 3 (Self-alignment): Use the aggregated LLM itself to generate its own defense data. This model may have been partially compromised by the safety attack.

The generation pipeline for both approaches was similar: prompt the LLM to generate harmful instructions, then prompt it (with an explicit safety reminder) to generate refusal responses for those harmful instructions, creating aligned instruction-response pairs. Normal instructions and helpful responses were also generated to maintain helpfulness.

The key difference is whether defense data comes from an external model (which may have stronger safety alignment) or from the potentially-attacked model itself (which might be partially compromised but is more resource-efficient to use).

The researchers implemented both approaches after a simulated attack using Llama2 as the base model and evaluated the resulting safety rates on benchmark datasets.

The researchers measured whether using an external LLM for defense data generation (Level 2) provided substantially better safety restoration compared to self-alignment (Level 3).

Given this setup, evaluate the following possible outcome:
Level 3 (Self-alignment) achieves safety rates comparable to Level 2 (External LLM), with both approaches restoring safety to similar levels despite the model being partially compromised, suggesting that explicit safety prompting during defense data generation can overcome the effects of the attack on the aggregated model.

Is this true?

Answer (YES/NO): NO